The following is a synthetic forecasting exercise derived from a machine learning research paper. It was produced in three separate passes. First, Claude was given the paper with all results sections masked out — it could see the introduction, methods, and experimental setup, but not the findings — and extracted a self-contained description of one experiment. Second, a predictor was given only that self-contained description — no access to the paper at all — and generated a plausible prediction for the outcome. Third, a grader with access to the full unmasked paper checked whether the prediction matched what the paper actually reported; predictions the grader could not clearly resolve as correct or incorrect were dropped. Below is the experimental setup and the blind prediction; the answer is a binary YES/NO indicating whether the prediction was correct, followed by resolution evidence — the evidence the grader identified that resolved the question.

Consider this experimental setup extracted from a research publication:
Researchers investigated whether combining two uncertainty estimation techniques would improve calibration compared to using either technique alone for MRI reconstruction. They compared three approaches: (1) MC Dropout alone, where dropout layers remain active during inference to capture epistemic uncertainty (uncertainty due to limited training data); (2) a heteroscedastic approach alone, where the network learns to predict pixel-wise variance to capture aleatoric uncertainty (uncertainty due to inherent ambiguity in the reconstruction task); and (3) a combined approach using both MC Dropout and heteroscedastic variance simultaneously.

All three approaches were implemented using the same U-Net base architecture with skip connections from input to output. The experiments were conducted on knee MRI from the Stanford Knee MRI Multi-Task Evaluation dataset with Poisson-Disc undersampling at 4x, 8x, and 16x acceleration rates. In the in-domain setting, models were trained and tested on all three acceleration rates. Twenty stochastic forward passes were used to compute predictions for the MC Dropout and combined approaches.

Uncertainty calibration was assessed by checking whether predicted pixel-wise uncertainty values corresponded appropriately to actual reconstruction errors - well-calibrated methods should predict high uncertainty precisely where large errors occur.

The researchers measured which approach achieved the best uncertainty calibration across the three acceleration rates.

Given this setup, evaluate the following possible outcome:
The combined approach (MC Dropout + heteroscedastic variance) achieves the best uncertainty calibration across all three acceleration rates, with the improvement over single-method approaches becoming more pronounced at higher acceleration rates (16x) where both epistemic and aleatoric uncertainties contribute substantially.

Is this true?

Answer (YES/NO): NO